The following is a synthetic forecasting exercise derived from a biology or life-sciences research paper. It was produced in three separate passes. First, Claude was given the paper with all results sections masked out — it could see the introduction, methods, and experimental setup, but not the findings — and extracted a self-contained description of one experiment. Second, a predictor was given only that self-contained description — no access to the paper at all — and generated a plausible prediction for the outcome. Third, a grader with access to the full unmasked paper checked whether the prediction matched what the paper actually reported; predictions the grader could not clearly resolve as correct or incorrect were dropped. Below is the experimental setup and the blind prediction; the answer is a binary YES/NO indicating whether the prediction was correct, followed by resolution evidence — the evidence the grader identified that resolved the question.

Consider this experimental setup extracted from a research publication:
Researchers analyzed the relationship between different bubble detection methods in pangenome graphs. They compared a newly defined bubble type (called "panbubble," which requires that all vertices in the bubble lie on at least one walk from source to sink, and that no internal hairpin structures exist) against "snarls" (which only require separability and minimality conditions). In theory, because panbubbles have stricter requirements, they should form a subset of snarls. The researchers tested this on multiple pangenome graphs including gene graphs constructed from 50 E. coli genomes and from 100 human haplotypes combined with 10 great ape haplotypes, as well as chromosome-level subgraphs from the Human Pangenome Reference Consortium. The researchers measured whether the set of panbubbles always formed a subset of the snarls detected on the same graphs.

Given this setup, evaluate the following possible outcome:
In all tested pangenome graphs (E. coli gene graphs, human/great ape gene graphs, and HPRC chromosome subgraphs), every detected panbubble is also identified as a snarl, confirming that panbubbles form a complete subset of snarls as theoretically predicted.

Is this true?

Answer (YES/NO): NO